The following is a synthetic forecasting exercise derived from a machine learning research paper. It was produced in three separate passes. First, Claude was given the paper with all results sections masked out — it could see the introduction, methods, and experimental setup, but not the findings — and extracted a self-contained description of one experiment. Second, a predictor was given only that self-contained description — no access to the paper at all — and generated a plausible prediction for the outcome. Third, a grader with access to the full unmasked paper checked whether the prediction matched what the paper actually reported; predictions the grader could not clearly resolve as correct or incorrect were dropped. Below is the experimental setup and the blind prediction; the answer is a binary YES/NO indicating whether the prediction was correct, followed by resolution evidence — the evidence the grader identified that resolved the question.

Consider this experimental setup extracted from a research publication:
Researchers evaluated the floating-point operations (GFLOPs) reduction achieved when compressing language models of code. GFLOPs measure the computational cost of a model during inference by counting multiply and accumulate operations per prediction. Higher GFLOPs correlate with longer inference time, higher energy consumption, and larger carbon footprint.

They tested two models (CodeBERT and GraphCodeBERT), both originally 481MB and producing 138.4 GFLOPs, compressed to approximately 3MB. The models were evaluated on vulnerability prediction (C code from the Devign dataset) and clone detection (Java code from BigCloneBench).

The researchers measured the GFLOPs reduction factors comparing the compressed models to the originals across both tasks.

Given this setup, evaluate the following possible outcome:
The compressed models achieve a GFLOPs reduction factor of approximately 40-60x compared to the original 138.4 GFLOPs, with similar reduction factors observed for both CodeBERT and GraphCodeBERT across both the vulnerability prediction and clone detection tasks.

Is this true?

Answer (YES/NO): NO